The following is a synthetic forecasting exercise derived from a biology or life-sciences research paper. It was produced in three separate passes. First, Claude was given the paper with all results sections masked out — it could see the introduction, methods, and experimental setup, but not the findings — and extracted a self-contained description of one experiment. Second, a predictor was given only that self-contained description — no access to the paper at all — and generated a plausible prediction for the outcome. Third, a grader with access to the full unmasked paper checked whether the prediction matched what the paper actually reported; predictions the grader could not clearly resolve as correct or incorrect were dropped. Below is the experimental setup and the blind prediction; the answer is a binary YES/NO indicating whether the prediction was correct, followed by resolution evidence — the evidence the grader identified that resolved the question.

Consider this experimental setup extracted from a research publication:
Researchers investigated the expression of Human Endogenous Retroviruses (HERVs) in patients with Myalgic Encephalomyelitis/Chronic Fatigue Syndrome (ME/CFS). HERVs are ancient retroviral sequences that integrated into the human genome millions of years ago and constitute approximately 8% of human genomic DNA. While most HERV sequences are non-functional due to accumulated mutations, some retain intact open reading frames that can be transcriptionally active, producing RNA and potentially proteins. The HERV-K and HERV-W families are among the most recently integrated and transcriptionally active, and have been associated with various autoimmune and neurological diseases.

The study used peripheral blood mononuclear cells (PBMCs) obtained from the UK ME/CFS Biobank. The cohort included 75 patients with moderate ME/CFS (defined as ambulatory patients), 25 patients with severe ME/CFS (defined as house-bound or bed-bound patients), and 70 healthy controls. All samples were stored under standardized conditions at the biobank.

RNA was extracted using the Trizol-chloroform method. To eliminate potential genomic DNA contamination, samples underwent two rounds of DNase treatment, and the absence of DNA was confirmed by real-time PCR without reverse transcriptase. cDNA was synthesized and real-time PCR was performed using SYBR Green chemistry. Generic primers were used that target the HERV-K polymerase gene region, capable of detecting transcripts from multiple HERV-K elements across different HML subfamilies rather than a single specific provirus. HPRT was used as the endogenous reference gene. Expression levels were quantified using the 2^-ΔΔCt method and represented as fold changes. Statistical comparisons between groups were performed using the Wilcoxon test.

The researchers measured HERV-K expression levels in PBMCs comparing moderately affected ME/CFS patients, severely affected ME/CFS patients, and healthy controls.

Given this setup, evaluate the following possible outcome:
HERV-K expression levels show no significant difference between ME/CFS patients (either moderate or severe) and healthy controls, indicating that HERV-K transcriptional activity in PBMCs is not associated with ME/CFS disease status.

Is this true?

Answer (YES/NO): NO